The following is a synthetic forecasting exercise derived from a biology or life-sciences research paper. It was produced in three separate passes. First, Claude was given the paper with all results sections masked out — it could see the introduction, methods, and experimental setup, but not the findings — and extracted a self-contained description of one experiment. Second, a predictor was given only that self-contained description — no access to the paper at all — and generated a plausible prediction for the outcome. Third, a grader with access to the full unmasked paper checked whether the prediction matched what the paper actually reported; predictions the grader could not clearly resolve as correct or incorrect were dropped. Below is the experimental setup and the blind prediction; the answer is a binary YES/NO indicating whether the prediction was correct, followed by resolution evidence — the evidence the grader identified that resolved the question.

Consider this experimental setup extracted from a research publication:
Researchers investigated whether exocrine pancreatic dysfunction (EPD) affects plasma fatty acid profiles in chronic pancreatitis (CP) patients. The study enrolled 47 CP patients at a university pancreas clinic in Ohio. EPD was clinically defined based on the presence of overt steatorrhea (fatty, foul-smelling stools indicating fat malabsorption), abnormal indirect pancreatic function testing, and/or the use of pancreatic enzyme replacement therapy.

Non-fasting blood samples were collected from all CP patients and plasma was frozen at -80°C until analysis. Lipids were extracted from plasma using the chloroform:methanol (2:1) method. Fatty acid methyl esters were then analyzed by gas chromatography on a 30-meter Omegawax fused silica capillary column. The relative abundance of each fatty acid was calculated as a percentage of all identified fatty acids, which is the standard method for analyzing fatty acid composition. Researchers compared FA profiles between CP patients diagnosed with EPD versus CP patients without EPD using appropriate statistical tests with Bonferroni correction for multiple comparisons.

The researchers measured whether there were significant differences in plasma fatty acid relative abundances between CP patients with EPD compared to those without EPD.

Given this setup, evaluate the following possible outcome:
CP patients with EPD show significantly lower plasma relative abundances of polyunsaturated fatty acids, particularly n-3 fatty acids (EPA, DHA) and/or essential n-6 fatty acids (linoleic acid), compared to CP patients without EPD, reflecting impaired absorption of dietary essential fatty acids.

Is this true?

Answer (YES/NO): NO